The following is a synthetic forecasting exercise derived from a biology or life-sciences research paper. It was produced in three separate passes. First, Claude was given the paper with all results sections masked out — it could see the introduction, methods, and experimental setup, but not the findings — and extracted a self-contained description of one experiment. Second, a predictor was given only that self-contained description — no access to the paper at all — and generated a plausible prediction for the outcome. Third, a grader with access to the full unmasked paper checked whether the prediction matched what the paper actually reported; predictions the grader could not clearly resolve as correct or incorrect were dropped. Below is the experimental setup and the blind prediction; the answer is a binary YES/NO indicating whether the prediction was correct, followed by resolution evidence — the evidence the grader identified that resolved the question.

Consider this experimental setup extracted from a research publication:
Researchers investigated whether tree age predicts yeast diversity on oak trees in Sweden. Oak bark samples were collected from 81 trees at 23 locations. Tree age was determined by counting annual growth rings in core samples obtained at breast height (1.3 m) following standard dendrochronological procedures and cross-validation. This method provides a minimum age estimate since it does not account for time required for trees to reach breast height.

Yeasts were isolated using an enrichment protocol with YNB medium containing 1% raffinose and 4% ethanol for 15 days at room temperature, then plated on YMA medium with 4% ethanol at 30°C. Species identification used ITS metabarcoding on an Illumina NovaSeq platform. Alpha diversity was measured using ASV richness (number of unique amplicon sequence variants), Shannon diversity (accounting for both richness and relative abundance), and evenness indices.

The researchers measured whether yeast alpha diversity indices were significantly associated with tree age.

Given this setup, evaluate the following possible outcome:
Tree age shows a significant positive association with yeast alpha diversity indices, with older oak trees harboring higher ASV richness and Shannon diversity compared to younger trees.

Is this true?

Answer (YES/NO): NO